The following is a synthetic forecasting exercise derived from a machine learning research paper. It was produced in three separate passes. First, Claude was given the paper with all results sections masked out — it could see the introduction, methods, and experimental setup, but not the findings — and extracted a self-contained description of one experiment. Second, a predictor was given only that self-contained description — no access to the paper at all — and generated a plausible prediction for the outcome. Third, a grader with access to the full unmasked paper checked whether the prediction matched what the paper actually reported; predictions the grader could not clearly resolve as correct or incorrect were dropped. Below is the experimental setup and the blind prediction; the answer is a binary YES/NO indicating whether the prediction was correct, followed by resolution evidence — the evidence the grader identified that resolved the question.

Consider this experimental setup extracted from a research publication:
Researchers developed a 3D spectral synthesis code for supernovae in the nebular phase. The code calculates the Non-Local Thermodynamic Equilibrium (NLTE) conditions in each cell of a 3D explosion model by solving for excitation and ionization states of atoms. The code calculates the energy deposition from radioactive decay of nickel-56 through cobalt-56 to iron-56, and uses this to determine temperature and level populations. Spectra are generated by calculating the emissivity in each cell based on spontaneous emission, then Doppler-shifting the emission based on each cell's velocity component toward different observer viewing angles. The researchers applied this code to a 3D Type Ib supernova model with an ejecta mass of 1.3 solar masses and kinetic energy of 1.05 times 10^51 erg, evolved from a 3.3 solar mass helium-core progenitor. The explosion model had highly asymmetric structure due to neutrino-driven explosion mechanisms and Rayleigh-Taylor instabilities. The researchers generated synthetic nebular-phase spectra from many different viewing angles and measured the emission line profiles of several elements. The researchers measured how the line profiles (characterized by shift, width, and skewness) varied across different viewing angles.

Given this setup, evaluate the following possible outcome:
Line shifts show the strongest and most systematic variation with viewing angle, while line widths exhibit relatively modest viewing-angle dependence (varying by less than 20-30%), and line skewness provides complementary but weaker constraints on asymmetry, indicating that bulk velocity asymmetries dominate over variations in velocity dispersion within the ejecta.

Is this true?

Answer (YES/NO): NO